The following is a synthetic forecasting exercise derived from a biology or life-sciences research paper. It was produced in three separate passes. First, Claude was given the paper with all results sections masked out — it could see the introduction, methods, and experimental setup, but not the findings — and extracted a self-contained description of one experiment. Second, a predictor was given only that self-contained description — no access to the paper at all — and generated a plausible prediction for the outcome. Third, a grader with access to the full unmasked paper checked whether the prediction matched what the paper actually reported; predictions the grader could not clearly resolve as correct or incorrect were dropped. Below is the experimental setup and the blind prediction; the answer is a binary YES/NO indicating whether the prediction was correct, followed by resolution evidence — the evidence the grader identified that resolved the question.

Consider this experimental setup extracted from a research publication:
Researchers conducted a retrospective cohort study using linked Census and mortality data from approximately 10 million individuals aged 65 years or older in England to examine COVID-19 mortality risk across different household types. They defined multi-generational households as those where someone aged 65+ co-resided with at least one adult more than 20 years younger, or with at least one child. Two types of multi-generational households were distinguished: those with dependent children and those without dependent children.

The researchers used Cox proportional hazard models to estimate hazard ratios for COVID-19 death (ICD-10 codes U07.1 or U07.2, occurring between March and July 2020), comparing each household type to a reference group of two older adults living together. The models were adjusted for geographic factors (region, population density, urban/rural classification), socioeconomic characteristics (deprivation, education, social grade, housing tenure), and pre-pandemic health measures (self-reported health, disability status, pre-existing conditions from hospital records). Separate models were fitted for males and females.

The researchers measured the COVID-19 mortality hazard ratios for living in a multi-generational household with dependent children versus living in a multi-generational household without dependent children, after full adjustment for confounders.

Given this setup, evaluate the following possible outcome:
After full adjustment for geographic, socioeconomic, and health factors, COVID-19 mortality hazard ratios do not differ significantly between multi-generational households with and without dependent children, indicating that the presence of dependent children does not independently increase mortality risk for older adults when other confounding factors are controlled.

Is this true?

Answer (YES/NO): YES